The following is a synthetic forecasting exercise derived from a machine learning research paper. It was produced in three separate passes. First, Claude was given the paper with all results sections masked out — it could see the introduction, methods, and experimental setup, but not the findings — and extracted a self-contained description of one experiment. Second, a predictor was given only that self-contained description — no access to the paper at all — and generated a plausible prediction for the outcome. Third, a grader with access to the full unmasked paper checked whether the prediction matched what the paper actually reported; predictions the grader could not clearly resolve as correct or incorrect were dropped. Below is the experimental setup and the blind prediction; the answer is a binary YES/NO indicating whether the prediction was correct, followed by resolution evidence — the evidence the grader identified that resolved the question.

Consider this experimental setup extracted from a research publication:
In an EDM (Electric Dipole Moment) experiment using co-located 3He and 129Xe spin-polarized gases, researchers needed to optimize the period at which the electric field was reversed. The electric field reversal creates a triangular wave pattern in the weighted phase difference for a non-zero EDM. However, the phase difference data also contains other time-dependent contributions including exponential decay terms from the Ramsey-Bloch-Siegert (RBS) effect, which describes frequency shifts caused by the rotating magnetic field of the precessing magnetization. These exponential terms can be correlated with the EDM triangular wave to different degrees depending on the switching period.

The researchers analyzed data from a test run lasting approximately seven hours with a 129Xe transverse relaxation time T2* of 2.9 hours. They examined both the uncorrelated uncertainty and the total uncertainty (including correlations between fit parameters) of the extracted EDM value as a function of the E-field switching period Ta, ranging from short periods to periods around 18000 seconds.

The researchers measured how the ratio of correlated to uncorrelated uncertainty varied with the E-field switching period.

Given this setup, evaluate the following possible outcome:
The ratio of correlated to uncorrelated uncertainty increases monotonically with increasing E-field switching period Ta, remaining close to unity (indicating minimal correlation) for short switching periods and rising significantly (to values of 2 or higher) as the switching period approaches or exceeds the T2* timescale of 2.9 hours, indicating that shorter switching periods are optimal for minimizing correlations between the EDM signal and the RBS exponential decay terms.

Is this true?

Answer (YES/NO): YES